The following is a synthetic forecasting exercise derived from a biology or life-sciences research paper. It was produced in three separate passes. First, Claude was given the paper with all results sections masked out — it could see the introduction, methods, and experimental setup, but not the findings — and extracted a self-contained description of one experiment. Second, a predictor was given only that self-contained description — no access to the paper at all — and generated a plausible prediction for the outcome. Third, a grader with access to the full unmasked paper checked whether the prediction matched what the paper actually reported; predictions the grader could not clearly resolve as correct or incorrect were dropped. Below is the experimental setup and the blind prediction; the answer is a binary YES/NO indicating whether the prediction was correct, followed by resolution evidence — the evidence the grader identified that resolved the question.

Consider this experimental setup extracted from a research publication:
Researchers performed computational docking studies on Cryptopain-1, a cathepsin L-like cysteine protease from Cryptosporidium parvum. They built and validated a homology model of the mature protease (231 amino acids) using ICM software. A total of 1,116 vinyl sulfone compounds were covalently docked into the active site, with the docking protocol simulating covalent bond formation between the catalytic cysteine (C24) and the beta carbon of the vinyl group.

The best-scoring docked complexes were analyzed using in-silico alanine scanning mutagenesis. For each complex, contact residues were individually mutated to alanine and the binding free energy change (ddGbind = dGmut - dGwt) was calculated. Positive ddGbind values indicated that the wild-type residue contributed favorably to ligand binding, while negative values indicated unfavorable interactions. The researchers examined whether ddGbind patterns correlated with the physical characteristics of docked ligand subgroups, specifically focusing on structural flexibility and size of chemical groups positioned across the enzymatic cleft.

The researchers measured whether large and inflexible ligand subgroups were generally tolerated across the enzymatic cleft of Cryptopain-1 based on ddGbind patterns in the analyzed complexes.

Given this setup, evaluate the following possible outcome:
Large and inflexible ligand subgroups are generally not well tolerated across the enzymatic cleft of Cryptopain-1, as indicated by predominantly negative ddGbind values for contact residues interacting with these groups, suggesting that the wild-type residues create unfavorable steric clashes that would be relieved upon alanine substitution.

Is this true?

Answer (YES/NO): NO